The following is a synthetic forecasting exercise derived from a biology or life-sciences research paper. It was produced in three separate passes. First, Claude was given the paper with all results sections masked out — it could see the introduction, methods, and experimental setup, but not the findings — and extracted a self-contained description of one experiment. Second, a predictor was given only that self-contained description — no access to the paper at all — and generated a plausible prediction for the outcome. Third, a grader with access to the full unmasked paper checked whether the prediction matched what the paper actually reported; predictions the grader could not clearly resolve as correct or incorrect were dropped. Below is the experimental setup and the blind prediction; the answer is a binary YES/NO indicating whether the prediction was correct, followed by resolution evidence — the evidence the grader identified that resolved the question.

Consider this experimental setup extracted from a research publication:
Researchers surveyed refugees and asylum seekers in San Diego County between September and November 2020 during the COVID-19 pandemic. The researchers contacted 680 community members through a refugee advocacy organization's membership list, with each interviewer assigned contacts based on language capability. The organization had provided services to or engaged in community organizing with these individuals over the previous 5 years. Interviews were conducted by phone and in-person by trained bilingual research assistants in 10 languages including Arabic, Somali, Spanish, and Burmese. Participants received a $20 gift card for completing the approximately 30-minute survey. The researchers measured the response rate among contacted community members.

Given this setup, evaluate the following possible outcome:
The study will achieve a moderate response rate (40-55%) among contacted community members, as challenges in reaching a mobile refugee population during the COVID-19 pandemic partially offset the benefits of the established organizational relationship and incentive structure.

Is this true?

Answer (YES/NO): NO